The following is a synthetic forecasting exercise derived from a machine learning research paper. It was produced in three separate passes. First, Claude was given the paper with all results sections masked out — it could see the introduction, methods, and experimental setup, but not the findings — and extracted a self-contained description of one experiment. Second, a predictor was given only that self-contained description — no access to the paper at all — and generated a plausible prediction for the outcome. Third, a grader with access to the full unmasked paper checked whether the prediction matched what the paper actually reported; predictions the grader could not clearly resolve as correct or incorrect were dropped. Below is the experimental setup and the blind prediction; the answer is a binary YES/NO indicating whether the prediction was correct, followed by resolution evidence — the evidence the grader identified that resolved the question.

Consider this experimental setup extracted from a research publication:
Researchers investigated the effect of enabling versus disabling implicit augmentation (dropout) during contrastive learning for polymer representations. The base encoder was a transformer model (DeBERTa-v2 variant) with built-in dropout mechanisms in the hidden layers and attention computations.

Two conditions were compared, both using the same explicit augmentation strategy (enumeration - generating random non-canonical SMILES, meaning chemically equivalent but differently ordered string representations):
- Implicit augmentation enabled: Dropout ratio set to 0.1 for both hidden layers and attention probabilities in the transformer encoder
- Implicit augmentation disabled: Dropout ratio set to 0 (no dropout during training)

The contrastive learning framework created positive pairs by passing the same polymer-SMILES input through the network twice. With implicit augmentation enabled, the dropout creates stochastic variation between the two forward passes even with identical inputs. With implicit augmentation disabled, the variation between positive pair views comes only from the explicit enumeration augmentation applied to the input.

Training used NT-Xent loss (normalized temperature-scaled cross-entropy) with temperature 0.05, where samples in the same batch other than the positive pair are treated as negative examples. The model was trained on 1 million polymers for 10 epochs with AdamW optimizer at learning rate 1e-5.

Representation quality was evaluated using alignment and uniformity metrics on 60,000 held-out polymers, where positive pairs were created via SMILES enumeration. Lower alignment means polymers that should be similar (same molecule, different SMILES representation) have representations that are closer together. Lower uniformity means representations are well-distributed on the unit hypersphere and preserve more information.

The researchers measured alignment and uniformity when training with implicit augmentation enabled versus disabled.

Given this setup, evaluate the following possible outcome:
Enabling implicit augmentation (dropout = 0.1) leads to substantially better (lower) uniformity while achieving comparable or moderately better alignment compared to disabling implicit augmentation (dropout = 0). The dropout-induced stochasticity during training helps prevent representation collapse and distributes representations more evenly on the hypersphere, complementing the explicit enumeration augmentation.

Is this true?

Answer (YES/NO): NO